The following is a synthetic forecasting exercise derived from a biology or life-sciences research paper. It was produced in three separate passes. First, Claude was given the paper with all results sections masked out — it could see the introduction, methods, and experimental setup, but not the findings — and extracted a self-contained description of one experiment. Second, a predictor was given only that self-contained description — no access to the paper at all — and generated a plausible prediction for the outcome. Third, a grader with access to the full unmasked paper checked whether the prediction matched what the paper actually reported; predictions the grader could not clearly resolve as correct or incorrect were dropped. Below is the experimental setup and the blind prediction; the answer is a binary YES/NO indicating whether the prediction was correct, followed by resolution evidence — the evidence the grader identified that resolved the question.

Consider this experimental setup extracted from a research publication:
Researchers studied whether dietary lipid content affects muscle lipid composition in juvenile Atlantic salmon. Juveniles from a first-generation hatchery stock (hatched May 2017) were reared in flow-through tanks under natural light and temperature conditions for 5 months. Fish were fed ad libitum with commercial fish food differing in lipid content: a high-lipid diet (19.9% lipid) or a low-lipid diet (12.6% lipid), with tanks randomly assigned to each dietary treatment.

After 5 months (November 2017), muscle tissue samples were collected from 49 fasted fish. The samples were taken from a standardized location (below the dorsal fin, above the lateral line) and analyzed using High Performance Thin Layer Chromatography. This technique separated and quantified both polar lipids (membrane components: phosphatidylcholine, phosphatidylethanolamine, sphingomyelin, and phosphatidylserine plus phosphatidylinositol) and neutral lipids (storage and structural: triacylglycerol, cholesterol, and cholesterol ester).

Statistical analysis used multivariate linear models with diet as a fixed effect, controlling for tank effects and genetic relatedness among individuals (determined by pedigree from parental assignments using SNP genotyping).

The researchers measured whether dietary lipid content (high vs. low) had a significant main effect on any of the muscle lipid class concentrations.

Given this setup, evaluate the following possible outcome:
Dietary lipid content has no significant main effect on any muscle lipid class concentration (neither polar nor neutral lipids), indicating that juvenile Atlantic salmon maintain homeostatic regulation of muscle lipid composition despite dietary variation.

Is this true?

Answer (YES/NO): YES